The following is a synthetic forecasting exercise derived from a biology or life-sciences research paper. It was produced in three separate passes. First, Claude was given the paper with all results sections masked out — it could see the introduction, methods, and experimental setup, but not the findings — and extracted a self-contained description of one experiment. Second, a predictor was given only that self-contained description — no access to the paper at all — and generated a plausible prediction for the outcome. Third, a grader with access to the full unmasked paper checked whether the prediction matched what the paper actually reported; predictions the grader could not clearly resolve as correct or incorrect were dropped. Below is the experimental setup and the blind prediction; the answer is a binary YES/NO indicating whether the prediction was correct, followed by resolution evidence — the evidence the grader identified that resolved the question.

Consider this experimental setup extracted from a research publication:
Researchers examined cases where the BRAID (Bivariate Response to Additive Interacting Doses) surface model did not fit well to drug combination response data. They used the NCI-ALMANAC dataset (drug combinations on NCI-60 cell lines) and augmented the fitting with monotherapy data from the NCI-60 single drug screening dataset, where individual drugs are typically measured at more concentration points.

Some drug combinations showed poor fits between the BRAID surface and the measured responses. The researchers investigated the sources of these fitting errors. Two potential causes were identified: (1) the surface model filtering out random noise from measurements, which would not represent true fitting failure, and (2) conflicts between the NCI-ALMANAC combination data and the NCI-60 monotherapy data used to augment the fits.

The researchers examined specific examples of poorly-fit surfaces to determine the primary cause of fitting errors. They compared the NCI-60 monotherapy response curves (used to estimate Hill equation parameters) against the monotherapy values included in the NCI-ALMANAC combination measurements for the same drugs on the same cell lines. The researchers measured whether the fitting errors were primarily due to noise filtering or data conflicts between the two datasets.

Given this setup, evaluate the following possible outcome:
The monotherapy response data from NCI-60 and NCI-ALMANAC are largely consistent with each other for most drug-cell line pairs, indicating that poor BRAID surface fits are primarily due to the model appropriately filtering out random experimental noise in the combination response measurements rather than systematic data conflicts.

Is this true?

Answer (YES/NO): YES